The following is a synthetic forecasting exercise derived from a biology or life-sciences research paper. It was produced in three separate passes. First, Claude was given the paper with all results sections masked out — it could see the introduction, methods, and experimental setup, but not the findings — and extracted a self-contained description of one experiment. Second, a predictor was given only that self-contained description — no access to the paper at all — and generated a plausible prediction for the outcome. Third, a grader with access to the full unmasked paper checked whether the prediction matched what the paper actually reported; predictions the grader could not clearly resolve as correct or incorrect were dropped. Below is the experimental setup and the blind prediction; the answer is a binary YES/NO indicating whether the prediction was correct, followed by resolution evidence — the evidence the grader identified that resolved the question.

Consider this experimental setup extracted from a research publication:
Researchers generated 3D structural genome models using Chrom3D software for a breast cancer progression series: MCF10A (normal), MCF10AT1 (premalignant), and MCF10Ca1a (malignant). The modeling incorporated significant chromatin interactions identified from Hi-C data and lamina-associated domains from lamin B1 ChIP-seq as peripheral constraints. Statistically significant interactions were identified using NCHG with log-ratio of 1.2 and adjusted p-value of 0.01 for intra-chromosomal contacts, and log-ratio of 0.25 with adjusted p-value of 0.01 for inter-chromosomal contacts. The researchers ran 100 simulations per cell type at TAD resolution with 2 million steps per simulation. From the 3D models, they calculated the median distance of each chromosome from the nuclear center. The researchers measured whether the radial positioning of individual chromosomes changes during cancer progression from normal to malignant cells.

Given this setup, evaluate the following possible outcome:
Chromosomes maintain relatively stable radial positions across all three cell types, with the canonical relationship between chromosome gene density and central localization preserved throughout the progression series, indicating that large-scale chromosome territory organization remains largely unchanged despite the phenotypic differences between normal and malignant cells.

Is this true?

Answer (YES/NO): YES